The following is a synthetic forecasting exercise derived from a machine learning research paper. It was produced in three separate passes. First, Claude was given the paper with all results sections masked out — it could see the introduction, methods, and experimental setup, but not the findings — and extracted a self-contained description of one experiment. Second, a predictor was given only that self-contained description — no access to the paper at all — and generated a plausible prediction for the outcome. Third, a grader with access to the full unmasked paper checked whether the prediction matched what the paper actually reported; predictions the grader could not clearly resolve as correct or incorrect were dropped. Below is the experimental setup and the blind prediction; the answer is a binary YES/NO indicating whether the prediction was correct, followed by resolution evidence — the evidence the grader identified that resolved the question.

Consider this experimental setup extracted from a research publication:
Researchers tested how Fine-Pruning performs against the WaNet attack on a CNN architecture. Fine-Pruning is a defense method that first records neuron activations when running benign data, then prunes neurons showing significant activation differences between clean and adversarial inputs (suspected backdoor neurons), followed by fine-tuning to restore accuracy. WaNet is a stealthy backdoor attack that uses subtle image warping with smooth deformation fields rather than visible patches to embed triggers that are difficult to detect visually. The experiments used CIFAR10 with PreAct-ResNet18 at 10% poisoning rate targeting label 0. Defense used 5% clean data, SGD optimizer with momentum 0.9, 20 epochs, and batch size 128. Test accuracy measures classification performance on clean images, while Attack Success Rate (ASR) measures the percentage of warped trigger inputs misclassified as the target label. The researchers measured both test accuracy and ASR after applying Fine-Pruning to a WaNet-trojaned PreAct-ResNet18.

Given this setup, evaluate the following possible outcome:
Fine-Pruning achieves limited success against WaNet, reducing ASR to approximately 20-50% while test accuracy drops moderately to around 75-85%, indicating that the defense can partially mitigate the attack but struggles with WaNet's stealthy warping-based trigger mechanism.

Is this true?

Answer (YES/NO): NO